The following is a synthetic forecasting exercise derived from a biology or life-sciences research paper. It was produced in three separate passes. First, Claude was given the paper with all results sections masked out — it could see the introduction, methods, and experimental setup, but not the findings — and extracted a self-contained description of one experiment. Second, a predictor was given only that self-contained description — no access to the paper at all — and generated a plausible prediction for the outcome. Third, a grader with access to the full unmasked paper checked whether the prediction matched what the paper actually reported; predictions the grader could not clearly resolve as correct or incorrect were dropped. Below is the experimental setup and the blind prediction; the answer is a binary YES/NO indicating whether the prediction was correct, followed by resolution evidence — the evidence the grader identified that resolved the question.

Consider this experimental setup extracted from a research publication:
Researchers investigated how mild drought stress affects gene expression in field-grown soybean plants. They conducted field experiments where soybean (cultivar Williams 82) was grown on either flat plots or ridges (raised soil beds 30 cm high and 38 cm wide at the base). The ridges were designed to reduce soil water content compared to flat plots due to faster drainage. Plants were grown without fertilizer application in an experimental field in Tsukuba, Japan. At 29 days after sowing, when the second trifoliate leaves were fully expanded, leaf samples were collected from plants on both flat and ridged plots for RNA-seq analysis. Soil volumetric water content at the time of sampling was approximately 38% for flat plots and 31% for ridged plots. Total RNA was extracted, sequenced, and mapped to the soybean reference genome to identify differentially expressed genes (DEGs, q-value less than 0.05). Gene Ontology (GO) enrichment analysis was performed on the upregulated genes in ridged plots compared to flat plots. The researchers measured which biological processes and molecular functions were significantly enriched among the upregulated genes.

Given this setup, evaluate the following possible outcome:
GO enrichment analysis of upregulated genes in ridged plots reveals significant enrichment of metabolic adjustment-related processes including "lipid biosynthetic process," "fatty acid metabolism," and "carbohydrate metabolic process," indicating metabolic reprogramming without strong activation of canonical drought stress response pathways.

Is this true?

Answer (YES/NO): NO